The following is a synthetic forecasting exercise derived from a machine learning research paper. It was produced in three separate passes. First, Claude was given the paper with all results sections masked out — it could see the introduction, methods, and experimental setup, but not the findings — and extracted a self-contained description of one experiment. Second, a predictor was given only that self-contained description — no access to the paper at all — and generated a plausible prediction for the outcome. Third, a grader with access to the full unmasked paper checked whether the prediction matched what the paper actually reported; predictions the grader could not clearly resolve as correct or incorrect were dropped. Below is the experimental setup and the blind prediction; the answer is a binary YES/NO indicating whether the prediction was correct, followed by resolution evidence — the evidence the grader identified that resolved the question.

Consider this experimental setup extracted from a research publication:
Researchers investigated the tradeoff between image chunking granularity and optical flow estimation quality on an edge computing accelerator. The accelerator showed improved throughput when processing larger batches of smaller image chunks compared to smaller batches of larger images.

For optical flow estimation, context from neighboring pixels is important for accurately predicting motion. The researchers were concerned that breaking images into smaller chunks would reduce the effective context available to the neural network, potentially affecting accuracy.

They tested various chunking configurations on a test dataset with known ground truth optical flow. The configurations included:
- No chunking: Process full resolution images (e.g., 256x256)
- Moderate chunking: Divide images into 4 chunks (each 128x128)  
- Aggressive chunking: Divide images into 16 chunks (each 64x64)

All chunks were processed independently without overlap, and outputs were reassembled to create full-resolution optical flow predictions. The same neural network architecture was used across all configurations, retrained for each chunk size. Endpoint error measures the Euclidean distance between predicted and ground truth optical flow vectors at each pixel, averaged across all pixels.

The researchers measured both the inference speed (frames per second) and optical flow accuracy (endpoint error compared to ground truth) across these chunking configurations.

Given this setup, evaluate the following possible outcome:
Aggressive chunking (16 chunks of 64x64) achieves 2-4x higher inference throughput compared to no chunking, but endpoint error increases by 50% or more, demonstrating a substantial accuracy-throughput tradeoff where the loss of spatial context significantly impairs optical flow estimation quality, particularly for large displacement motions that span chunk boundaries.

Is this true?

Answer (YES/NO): NO